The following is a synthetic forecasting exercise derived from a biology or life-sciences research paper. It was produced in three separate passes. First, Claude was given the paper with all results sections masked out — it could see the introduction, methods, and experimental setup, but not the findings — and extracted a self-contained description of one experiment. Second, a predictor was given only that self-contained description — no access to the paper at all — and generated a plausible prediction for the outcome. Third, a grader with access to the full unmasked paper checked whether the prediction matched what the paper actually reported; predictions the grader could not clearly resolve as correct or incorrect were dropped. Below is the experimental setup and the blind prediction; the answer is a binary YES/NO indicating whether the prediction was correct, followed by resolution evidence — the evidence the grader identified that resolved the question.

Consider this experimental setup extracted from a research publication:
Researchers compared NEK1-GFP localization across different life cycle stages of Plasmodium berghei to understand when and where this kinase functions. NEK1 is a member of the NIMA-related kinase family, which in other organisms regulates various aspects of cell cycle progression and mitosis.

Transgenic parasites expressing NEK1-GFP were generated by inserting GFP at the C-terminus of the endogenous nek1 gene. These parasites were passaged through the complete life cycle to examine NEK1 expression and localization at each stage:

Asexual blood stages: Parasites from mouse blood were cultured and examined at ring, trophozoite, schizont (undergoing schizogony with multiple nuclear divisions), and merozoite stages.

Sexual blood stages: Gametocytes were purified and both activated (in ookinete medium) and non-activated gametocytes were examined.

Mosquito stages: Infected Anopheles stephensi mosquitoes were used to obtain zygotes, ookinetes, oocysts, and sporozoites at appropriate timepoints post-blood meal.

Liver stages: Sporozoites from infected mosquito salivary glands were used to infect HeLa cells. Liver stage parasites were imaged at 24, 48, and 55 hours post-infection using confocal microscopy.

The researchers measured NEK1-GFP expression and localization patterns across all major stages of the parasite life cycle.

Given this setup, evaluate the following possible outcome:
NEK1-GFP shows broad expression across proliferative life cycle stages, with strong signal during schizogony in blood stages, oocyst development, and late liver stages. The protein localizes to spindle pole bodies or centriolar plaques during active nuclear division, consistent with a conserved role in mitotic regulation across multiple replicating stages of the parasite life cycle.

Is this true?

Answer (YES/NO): YES